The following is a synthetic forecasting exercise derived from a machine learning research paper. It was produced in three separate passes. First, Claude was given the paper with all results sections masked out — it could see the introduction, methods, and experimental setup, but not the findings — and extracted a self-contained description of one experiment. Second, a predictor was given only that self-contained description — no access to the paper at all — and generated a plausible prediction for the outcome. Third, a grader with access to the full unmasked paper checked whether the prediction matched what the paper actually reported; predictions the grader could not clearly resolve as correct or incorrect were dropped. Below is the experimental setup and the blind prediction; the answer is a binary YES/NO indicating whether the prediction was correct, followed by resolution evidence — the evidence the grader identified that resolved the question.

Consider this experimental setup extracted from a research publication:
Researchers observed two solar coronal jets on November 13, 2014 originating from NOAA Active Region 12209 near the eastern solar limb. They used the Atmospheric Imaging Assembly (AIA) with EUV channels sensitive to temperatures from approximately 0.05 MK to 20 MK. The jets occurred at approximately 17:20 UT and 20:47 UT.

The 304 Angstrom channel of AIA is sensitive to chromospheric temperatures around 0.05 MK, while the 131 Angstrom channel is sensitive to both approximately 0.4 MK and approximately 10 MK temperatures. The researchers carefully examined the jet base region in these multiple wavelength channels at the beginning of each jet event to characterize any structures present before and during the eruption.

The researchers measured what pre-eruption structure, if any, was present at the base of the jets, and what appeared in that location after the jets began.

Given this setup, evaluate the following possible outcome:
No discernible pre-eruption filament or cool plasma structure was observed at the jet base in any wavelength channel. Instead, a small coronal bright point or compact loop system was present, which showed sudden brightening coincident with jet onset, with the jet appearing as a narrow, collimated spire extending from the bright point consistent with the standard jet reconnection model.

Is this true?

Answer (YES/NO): NO